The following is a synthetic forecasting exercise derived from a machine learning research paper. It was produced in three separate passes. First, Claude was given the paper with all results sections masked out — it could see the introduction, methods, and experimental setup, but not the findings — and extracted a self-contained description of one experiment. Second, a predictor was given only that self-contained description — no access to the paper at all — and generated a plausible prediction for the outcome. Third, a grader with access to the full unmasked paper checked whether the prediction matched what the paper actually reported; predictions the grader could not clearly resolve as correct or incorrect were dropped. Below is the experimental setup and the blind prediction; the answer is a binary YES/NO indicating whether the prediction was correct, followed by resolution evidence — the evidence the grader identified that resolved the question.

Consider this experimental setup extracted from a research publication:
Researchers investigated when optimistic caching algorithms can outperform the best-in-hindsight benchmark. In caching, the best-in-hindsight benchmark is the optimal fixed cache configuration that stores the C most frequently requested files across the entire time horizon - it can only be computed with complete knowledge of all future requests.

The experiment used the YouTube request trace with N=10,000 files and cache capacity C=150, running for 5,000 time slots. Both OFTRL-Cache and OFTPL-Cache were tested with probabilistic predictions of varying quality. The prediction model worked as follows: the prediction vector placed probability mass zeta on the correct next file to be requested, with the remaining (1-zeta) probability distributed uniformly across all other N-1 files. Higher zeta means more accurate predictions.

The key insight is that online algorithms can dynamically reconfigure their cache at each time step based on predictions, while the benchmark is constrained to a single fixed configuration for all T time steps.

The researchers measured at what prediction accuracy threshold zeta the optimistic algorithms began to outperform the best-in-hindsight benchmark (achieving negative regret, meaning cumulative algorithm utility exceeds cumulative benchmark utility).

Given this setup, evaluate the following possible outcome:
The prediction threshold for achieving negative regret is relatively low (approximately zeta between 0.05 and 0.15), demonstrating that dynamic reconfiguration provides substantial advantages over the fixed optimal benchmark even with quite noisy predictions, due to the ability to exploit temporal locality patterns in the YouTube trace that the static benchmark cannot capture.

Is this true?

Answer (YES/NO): NO